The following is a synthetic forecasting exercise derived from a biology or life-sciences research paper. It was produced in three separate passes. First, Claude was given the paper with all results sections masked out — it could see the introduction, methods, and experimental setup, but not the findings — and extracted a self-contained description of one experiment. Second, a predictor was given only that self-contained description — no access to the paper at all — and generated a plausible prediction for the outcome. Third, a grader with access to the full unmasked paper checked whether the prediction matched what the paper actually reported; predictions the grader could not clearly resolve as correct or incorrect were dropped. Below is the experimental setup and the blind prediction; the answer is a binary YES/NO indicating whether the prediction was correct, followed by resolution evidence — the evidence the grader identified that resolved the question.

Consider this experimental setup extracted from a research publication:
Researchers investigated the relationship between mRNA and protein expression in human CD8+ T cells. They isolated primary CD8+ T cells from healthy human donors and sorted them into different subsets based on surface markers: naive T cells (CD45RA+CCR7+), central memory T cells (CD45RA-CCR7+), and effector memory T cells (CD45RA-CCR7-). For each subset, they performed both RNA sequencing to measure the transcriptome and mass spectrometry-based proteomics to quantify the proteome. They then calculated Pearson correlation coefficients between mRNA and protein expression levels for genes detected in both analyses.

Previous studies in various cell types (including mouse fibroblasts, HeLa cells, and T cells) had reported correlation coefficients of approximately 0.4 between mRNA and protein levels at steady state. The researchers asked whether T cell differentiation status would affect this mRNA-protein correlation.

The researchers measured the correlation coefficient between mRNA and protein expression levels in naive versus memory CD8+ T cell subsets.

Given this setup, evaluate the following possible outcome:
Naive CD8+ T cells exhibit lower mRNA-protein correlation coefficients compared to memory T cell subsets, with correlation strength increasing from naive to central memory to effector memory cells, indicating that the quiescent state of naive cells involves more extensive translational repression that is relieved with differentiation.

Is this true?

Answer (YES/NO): NO